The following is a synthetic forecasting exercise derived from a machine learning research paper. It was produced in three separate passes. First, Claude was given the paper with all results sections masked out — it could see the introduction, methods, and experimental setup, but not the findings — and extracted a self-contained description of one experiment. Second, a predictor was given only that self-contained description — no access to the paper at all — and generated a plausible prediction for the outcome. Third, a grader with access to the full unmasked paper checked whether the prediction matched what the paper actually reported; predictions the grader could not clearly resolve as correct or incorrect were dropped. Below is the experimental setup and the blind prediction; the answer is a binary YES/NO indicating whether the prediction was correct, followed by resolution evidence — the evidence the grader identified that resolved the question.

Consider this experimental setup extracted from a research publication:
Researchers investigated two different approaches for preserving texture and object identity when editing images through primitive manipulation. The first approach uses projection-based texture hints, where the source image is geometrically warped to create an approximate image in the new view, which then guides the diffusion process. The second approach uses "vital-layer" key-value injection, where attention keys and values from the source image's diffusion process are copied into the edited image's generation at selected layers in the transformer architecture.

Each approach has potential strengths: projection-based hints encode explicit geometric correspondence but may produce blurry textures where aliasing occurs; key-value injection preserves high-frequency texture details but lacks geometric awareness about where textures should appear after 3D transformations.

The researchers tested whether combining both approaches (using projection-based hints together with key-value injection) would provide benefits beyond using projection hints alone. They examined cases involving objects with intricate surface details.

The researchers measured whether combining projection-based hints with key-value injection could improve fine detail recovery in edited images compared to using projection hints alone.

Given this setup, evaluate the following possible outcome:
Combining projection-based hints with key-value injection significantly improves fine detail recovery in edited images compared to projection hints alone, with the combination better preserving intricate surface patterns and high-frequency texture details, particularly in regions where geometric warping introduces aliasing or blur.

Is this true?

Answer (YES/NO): NO